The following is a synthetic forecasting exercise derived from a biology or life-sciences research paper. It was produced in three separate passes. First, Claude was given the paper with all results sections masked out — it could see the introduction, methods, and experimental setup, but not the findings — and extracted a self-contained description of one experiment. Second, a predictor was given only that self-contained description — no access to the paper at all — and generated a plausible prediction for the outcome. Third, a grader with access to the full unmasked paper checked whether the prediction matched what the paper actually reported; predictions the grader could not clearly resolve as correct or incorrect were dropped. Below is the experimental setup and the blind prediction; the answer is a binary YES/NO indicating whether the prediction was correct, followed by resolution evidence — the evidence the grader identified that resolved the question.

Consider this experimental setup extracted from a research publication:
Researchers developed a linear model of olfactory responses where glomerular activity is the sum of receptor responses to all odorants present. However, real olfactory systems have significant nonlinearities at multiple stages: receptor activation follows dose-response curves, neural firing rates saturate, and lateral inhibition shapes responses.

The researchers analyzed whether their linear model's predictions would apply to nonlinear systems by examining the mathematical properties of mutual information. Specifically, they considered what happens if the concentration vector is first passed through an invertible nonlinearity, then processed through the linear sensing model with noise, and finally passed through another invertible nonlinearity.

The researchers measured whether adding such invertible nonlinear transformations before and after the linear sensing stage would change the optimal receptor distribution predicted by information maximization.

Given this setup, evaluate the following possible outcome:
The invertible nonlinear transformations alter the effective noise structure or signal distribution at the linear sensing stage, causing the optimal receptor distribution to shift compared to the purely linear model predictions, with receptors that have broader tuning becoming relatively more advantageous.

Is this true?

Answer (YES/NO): NO